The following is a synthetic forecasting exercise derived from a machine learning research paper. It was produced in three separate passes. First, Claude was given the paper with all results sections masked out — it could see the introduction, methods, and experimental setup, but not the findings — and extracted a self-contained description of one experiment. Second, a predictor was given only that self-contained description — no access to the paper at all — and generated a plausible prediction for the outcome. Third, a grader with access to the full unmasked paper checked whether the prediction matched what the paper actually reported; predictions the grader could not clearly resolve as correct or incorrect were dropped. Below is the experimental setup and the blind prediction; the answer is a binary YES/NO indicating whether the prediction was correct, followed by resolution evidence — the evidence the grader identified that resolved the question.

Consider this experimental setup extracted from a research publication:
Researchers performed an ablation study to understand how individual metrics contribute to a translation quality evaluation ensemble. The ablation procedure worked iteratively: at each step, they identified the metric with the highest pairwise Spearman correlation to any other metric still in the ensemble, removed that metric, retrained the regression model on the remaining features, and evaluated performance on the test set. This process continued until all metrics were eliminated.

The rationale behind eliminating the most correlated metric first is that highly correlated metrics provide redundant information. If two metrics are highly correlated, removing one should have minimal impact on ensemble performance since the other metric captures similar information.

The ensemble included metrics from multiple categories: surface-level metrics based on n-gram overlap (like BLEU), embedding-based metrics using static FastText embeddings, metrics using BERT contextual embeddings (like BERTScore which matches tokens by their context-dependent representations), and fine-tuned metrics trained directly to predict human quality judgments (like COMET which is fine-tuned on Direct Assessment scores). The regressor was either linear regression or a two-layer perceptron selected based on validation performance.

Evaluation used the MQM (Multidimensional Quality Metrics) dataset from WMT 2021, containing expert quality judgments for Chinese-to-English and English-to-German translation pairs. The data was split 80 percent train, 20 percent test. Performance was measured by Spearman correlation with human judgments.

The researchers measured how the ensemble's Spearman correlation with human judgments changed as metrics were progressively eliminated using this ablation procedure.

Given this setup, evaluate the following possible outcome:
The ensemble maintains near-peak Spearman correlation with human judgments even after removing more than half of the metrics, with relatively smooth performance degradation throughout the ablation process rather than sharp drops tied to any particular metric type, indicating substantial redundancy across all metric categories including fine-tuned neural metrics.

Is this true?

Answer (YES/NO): NO